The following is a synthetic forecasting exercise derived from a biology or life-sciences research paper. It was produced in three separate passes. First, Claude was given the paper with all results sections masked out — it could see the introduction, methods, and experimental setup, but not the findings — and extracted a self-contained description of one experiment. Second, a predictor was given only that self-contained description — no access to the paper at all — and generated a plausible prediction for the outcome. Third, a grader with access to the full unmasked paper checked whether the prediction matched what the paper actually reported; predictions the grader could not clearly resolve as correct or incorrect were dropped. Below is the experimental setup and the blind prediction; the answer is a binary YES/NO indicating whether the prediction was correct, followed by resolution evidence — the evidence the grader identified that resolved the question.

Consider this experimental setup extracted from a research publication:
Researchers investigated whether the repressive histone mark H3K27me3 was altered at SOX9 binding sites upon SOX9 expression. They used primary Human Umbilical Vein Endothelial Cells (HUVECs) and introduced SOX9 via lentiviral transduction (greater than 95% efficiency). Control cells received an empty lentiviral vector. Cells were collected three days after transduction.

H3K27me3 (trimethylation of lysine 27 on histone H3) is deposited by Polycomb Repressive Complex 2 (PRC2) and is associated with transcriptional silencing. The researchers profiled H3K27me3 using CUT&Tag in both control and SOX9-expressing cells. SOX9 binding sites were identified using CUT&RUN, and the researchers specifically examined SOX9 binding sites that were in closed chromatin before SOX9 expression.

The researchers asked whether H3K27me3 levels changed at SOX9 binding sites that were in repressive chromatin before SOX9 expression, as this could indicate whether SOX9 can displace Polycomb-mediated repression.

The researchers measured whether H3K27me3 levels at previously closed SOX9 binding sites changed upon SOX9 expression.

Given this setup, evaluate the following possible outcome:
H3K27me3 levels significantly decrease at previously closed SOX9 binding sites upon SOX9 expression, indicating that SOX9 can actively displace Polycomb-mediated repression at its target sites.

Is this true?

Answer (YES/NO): NO